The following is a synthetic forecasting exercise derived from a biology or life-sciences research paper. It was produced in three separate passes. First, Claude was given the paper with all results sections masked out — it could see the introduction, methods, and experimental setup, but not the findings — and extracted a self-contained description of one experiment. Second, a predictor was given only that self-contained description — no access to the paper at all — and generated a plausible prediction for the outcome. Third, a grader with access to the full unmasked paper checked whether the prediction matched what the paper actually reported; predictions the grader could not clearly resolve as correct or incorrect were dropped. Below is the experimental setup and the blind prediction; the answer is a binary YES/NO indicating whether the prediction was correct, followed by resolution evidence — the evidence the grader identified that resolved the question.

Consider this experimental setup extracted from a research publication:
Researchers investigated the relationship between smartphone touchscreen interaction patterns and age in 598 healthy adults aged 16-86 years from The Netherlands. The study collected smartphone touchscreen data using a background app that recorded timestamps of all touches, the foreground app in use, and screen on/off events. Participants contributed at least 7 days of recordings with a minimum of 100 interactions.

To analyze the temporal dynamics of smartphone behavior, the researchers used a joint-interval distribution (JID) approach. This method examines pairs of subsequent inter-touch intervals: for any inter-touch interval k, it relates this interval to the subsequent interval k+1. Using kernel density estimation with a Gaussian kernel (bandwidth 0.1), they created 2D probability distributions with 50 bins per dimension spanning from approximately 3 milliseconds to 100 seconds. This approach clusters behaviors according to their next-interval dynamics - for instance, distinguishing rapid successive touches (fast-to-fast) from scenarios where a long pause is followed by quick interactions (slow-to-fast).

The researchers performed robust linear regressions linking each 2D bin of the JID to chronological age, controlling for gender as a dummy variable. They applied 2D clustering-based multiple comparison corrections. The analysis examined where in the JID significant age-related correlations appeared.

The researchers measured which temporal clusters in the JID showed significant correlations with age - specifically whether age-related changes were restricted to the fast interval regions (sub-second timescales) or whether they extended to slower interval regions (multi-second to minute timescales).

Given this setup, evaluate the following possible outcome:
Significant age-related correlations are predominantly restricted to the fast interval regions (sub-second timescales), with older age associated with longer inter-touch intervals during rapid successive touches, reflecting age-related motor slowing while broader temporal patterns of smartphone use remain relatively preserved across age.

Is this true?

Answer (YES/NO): NO